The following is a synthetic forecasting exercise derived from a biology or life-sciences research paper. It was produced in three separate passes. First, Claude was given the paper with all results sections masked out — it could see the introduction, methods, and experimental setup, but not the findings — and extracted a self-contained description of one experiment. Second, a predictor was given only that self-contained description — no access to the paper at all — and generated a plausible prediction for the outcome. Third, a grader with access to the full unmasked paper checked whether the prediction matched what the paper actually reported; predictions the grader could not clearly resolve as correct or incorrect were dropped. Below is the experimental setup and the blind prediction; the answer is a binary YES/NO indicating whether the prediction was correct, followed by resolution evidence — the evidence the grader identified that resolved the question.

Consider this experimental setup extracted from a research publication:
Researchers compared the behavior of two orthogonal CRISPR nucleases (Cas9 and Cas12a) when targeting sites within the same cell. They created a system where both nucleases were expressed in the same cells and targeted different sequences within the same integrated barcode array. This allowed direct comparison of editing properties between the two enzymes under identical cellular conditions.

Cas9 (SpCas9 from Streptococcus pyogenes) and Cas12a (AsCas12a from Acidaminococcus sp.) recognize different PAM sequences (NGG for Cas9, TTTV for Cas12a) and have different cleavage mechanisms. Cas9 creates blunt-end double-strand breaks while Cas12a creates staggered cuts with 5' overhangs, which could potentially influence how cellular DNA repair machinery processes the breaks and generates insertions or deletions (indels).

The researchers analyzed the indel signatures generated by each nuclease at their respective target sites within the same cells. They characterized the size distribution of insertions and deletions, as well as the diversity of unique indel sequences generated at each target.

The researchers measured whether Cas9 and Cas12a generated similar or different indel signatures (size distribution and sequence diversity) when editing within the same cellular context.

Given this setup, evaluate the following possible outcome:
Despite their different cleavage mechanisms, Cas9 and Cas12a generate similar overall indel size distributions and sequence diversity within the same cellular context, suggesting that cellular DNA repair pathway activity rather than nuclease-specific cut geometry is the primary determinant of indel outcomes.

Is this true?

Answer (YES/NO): NO